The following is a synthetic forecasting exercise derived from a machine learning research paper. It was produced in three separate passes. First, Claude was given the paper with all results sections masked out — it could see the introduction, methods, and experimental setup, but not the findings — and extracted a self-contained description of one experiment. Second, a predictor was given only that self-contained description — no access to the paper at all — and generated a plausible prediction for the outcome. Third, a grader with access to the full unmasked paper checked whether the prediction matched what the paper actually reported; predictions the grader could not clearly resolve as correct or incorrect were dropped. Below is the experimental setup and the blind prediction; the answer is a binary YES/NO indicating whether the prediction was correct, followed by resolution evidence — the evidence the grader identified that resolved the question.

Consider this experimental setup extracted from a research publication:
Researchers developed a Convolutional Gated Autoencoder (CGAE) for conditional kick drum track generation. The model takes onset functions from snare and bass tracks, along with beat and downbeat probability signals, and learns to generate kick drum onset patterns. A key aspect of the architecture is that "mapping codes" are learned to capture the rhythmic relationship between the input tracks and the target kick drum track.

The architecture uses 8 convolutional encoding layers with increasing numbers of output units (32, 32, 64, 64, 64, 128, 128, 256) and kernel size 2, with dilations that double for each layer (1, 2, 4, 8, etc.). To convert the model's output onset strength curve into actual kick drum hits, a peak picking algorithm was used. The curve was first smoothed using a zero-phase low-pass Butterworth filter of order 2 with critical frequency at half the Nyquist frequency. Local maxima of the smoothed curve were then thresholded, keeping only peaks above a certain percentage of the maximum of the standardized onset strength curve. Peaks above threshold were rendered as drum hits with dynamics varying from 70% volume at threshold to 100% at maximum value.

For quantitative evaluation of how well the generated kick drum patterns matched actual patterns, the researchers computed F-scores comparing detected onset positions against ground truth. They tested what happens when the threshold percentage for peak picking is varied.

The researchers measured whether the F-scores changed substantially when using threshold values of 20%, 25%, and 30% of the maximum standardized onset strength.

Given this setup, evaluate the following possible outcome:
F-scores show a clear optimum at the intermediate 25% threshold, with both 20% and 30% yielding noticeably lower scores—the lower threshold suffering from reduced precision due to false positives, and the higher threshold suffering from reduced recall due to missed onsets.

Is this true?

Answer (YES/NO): NO